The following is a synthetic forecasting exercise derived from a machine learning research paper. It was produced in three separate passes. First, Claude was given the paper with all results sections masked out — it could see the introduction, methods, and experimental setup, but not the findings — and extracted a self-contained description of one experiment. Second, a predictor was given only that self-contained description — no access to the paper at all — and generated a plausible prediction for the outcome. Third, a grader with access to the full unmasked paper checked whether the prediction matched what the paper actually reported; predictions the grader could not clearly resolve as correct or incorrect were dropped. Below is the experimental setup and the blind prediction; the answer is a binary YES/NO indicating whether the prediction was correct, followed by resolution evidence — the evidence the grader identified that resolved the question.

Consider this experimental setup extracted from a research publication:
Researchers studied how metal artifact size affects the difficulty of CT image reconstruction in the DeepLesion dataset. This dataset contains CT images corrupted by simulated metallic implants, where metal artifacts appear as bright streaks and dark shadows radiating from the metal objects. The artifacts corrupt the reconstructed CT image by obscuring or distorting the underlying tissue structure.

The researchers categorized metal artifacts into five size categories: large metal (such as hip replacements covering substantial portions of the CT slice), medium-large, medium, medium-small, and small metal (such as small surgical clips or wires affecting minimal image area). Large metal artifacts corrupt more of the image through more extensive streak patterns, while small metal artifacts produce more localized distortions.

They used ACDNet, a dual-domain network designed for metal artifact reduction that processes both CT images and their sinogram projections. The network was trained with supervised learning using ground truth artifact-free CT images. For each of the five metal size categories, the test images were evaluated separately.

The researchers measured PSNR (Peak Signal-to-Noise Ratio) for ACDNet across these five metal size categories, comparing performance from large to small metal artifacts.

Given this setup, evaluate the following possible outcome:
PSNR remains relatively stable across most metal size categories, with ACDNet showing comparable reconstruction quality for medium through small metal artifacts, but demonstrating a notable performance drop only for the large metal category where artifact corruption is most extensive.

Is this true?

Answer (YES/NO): NO